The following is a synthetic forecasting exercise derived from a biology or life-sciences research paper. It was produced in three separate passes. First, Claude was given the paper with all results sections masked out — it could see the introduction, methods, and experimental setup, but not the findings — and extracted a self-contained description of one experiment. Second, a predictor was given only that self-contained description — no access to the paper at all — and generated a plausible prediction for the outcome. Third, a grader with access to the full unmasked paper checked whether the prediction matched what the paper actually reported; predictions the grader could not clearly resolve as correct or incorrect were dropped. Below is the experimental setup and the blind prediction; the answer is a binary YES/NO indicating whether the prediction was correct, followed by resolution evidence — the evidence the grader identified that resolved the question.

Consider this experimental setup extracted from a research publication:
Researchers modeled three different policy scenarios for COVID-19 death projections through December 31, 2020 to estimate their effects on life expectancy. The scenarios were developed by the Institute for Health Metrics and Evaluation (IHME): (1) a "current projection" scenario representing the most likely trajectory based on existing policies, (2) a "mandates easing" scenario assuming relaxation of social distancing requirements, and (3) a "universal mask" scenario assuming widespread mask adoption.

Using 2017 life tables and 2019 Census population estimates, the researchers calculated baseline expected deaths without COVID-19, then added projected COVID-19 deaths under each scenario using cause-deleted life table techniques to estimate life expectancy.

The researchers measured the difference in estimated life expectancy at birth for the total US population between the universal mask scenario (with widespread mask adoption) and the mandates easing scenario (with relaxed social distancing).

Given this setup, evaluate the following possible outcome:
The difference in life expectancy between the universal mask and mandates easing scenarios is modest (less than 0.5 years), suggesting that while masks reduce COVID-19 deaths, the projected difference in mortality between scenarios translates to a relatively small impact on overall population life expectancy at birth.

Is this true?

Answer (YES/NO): NO